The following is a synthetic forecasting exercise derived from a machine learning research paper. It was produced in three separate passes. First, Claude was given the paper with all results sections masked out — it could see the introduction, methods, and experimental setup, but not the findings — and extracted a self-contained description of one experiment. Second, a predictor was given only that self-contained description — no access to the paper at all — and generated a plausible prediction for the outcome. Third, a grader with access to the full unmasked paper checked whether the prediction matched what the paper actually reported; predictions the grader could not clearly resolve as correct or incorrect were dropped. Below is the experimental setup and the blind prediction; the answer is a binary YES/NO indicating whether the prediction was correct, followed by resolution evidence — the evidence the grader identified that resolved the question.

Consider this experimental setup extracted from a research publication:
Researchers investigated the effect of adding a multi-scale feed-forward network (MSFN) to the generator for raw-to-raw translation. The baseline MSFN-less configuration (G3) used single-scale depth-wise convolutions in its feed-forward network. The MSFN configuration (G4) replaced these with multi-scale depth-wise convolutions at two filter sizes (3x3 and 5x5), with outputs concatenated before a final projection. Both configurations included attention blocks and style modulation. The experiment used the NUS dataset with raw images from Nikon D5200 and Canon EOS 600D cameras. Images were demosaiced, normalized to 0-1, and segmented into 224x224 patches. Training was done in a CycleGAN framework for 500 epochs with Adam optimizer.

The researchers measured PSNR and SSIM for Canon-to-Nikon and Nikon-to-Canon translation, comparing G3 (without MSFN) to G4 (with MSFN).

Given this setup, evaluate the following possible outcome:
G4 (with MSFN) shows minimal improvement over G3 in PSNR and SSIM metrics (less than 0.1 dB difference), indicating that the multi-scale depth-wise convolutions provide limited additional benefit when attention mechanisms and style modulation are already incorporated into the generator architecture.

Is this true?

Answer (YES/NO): NO